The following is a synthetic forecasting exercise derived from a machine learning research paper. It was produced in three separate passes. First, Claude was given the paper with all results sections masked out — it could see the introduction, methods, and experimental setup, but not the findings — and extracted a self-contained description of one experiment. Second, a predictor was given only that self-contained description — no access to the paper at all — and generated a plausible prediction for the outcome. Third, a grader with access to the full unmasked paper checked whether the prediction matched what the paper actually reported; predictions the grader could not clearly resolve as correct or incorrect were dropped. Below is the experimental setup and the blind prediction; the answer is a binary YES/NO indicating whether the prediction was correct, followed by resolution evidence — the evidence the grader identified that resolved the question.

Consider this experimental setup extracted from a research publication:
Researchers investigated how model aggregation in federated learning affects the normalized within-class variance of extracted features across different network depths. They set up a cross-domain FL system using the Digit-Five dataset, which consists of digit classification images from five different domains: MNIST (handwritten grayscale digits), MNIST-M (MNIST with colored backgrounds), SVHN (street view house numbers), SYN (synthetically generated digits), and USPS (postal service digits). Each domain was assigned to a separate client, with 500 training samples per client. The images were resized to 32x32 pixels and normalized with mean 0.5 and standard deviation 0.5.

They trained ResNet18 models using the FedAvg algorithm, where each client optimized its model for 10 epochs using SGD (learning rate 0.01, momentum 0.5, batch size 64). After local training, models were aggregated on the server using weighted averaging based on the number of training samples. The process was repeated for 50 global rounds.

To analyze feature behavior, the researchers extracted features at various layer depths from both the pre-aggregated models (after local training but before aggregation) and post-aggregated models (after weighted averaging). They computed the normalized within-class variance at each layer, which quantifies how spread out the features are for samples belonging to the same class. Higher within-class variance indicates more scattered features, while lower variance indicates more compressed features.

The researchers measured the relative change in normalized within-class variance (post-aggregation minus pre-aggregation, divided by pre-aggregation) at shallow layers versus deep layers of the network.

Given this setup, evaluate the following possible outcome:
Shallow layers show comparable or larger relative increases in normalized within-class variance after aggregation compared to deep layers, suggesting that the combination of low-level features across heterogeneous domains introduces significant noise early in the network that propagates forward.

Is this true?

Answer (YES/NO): NO